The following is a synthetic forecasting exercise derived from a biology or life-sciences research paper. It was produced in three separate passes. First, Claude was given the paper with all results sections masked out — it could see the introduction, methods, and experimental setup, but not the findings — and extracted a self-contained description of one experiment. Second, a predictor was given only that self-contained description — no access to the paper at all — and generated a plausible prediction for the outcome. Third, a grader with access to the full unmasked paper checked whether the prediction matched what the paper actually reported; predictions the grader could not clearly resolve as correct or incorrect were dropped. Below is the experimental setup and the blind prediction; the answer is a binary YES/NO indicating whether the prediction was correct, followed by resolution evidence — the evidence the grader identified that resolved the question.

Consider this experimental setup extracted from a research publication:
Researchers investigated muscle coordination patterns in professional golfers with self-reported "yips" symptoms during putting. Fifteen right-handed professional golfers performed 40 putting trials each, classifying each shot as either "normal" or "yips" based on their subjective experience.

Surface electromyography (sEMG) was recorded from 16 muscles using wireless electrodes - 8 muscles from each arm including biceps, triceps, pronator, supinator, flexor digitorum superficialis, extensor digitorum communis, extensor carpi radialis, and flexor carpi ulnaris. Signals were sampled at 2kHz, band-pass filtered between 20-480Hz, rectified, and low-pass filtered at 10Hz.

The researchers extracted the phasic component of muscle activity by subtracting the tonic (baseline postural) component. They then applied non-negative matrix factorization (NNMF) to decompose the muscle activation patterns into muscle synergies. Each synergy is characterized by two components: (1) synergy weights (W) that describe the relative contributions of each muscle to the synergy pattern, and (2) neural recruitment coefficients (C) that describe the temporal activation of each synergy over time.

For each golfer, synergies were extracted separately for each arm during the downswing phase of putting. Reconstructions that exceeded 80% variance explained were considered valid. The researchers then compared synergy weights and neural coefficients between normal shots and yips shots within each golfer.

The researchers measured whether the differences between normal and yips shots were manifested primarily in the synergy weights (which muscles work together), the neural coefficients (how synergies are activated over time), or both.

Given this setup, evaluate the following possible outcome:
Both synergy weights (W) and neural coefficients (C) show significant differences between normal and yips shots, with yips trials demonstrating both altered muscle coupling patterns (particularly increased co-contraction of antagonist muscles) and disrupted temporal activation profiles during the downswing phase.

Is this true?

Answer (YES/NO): NO